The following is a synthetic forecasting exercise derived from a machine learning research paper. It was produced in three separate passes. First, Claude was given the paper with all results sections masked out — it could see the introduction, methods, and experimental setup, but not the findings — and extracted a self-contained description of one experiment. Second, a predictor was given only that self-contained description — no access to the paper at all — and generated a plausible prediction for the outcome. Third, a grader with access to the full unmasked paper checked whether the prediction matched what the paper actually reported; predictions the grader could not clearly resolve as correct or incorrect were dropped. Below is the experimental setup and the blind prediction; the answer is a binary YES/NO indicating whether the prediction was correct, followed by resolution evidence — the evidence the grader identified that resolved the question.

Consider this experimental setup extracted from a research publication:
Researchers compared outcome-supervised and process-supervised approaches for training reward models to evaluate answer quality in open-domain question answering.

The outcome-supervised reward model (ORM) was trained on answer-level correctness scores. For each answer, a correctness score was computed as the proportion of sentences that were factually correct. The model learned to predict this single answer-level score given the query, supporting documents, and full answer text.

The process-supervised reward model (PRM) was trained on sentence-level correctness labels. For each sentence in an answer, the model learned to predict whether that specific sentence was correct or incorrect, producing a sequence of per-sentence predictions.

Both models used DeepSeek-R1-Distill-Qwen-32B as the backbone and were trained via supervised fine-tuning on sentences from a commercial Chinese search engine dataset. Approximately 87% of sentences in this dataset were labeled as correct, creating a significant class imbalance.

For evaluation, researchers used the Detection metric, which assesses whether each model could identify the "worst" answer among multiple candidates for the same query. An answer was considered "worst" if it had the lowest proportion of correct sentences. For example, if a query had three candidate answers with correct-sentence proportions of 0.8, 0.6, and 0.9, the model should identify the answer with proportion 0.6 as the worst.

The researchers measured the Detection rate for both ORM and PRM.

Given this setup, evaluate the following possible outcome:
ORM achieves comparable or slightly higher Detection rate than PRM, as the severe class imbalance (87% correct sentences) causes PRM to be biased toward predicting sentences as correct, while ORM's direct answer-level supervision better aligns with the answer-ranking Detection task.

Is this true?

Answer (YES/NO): NO